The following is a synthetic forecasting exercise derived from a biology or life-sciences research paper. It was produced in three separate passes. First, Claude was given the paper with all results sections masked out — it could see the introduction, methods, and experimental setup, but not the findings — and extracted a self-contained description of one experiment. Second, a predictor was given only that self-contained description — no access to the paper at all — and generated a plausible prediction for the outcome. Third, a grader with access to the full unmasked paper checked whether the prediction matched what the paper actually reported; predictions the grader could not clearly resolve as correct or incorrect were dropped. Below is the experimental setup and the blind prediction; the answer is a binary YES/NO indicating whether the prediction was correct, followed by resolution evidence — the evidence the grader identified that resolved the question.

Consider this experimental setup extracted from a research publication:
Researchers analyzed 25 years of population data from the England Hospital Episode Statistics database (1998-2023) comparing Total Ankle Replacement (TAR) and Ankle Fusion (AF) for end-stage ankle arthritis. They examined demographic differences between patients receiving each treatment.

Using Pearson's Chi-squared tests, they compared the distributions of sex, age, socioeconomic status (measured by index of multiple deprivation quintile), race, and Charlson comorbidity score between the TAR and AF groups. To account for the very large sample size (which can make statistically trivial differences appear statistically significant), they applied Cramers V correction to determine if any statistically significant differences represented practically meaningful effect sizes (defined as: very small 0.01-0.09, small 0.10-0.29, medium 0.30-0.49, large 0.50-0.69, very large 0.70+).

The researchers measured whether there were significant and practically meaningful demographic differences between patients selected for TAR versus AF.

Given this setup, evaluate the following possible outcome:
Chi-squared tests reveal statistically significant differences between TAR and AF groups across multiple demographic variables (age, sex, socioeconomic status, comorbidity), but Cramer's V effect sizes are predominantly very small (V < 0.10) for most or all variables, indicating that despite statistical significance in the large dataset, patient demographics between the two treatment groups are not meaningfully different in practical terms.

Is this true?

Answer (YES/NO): NO